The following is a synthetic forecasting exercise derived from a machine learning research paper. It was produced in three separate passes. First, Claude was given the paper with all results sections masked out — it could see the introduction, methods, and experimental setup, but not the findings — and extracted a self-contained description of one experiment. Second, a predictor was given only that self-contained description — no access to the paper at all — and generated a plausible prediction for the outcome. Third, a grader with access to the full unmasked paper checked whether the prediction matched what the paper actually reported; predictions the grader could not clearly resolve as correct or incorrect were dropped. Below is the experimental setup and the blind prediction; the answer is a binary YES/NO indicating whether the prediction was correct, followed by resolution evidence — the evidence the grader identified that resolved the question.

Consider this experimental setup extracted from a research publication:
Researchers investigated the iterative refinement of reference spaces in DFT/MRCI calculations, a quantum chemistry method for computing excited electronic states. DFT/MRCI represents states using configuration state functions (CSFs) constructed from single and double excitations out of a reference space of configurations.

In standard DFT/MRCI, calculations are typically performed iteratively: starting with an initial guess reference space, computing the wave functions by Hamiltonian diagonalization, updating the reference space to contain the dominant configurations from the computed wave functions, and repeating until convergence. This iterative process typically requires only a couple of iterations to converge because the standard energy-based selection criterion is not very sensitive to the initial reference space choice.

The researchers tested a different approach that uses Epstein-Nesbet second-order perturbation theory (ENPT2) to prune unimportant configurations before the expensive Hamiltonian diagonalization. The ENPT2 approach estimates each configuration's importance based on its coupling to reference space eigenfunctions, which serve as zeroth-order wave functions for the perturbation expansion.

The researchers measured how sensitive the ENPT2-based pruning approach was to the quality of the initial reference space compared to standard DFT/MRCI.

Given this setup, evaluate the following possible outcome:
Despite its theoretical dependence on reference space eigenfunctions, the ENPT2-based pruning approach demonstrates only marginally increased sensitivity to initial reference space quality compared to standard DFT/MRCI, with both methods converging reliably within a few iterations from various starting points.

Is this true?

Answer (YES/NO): NO